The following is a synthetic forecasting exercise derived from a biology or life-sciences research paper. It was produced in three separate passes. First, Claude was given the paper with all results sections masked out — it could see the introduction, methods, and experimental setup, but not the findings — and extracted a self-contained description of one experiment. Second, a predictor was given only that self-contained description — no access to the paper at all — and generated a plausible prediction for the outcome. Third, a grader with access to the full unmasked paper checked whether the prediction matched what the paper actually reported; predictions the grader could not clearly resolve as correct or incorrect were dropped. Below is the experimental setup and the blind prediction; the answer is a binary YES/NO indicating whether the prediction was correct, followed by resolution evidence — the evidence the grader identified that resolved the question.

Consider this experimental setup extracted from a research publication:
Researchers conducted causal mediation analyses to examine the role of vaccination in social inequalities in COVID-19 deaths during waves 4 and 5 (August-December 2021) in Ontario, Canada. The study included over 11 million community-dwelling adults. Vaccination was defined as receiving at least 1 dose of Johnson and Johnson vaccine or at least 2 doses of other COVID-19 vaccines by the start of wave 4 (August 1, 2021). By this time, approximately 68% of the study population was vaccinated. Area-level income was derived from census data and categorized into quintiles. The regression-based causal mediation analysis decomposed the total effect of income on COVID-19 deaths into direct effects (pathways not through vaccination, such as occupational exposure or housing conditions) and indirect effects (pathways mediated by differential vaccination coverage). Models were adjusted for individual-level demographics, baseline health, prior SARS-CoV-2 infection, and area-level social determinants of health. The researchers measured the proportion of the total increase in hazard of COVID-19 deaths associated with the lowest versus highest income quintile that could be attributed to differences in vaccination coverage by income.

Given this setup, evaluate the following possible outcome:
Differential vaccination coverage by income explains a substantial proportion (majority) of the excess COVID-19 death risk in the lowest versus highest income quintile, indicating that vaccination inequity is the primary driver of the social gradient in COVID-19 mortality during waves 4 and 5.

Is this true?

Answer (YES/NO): YES